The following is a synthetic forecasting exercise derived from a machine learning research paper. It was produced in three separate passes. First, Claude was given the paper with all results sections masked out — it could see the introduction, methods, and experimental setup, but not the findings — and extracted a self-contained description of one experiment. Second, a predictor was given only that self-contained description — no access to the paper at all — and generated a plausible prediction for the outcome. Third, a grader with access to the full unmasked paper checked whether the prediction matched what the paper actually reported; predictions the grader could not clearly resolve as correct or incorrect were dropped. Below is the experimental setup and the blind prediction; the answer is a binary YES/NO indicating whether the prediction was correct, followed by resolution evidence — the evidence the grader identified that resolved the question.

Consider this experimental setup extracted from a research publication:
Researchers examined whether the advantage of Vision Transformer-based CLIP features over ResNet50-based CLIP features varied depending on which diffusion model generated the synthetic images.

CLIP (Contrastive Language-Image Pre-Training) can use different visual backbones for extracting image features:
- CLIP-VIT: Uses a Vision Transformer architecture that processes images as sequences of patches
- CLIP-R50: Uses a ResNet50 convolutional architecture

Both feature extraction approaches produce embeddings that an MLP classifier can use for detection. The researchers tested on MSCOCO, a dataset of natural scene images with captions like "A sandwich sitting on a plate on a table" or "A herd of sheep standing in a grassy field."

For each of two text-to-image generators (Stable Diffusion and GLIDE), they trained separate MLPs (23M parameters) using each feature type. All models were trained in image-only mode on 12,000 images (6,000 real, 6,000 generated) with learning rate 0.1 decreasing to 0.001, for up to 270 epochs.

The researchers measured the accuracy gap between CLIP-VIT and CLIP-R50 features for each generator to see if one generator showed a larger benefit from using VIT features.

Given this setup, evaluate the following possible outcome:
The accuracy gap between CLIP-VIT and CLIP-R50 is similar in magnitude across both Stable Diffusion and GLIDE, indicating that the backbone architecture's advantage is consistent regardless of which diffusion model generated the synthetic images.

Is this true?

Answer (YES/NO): NO